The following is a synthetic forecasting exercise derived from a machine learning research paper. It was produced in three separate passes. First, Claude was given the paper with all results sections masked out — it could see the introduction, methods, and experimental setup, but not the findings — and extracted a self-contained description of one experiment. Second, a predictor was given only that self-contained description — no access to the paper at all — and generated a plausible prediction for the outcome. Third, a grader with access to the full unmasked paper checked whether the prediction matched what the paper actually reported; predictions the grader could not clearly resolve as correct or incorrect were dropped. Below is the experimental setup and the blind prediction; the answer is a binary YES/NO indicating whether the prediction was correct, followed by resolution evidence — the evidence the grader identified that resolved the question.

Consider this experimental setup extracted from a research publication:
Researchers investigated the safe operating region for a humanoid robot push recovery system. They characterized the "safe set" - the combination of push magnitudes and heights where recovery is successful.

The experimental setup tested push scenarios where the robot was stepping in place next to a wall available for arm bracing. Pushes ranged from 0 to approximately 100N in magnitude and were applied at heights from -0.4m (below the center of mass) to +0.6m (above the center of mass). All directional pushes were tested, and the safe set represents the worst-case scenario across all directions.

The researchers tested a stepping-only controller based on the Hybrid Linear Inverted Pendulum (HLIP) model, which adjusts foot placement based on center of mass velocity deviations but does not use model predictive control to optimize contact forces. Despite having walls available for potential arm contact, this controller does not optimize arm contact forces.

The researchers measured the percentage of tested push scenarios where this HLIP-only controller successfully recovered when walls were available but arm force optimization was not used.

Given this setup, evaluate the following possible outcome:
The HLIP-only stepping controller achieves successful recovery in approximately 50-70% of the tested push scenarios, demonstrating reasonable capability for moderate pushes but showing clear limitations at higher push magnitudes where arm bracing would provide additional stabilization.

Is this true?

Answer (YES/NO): NO